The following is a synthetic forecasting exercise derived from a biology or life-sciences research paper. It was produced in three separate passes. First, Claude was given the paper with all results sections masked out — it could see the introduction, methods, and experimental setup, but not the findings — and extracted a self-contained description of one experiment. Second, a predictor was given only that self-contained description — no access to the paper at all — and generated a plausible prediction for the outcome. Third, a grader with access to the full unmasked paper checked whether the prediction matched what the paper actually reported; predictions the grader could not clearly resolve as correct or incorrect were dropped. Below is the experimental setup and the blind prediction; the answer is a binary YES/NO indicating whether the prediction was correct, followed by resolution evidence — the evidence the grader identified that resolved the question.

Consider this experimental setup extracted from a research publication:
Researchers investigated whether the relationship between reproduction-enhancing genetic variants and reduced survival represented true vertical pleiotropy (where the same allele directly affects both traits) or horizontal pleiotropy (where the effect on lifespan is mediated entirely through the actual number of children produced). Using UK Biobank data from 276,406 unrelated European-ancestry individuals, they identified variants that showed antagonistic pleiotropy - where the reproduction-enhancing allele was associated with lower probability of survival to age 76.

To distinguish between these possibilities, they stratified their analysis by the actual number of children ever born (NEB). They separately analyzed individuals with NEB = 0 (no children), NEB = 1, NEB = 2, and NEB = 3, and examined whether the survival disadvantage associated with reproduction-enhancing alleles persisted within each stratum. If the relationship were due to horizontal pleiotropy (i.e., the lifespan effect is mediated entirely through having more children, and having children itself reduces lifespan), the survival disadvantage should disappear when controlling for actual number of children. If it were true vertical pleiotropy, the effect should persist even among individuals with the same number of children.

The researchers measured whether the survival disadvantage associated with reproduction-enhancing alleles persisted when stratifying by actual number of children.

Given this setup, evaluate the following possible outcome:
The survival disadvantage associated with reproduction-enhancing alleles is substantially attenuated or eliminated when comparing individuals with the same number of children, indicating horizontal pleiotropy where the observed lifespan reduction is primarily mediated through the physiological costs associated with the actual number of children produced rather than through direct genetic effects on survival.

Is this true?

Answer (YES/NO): NO